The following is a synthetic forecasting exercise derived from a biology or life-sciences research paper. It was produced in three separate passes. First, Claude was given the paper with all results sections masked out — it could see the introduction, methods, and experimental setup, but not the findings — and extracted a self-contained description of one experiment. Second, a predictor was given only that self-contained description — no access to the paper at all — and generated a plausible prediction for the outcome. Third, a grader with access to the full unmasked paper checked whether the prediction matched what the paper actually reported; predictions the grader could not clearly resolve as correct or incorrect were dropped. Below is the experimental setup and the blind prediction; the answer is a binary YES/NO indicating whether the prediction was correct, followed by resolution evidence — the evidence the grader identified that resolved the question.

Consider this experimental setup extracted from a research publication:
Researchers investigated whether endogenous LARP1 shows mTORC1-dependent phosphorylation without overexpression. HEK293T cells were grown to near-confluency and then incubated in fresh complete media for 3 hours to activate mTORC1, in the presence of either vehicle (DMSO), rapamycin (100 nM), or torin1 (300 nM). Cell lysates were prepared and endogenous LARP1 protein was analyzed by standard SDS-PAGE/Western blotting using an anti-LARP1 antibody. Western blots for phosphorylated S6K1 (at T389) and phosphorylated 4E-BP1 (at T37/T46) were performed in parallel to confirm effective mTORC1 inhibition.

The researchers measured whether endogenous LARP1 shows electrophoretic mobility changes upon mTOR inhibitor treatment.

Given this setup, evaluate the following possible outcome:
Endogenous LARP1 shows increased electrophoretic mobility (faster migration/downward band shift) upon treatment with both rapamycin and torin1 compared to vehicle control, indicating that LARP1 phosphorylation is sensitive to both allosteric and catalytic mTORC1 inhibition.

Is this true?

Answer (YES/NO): YES